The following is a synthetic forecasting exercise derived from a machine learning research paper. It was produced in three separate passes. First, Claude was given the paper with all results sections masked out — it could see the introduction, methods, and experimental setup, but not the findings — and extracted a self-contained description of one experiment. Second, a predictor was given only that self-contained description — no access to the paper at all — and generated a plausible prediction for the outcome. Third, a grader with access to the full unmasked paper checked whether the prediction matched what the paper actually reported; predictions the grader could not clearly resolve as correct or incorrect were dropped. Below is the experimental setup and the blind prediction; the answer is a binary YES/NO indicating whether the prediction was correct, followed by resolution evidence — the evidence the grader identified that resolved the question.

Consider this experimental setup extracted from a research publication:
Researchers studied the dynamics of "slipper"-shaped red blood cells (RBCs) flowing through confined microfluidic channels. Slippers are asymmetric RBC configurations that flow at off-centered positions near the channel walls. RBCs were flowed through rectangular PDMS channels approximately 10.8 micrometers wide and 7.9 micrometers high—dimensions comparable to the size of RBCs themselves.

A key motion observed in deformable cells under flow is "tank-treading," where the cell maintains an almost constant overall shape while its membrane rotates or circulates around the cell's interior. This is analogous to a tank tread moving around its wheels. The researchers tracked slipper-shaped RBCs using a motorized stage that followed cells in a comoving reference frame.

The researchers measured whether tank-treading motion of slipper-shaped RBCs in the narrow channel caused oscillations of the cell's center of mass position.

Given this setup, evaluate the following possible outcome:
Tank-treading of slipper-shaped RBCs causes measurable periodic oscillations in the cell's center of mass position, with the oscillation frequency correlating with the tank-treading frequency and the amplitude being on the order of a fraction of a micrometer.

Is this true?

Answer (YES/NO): YES